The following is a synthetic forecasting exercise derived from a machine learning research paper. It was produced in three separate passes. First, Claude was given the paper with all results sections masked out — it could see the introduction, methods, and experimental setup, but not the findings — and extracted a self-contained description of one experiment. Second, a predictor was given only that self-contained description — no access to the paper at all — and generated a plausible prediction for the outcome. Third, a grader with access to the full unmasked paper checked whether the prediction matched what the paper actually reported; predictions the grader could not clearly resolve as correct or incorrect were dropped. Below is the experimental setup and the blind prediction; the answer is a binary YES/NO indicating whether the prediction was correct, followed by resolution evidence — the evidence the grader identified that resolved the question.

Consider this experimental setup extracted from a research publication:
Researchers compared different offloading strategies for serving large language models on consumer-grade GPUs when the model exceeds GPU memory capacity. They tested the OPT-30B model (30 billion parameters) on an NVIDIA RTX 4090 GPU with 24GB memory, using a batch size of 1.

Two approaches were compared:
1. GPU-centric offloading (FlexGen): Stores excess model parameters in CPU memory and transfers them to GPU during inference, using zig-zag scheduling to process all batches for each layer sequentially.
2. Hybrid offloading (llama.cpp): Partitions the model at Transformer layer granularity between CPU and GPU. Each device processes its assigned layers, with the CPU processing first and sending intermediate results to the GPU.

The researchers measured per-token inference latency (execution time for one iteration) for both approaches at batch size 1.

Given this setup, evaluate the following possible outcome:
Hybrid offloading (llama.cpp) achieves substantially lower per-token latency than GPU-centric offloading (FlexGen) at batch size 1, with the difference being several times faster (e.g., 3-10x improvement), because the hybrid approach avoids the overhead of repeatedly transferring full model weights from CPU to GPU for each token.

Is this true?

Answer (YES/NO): YES